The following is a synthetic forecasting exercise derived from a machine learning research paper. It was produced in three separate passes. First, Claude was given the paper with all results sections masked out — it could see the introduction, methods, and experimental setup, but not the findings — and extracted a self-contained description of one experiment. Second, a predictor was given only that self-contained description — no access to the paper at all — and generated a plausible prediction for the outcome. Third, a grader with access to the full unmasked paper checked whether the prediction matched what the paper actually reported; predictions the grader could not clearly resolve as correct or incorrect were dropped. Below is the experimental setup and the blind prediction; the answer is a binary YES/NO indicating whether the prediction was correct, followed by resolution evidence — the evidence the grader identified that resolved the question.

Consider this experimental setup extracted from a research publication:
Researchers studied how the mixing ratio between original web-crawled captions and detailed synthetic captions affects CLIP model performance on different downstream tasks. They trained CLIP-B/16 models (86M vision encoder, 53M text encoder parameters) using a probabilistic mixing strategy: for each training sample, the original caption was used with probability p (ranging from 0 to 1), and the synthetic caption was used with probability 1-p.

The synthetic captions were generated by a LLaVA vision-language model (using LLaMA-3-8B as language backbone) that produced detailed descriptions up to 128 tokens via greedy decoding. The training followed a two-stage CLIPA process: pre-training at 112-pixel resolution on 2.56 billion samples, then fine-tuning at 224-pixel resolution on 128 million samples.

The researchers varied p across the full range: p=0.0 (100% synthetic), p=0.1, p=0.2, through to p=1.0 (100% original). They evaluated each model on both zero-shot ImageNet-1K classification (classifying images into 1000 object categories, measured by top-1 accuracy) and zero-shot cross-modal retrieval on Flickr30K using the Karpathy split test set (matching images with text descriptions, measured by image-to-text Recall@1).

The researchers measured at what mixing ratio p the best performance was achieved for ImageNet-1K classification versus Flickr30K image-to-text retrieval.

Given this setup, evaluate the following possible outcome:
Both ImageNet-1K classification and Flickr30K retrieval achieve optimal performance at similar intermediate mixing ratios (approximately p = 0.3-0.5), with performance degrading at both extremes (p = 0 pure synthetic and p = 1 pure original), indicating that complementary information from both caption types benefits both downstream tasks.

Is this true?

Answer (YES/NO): NO